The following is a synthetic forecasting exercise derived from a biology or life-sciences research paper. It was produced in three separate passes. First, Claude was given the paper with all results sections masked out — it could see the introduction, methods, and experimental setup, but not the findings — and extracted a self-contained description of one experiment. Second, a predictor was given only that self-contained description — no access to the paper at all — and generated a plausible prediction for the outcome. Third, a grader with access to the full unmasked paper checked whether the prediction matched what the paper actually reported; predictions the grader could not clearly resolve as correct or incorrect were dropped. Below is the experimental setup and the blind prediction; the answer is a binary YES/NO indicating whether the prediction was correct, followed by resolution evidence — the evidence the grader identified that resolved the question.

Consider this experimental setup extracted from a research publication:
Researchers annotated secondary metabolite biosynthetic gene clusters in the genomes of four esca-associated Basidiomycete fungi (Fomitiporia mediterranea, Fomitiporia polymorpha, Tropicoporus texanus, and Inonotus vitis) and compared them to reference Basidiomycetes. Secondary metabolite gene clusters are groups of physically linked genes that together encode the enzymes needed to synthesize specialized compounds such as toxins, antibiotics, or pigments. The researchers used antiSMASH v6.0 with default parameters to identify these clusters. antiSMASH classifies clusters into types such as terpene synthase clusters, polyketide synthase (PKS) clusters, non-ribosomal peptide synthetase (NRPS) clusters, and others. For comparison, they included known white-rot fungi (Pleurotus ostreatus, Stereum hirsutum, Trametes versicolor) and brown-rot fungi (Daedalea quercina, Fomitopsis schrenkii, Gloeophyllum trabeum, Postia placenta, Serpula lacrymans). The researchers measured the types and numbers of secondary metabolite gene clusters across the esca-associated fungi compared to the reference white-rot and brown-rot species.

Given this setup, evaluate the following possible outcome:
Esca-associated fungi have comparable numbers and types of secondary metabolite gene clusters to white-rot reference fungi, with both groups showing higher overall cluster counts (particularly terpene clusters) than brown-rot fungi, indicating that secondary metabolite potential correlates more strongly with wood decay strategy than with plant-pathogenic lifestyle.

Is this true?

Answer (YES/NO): NO